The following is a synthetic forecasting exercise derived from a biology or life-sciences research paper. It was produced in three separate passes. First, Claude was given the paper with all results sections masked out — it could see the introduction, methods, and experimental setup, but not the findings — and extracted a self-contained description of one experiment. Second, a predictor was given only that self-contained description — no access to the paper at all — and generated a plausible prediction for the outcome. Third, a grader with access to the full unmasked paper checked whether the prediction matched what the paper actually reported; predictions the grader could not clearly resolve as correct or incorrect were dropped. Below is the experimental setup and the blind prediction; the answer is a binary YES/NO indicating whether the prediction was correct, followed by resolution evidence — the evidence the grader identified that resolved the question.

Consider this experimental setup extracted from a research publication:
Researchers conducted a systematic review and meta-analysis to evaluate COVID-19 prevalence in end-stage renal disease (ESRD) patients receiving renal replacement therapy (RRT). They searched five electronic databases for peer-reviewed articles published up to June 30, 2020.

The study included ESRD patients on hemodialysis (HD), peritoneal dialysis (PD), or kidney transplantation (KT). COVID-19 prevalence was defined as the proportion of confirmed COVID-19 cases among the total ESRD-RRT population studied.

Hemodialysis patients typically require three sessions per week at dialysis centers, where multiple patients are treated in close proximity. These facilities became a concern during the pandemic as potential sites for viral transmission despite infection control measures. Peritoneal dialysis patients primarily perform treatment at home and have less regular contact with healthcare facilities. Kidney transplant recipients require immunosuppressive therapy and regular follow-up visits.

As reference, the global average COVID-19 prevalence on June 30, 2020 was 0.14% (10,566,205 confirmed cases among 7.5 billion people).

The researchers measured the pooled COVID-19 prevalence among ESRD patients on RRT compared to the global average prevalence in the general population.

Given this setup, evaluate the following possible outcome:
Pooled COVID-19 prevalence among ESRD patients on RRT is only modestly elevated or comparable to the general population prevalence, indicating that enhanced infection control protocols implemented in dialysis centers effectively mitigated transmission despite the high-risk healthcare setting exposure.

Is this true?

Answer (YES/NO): NO